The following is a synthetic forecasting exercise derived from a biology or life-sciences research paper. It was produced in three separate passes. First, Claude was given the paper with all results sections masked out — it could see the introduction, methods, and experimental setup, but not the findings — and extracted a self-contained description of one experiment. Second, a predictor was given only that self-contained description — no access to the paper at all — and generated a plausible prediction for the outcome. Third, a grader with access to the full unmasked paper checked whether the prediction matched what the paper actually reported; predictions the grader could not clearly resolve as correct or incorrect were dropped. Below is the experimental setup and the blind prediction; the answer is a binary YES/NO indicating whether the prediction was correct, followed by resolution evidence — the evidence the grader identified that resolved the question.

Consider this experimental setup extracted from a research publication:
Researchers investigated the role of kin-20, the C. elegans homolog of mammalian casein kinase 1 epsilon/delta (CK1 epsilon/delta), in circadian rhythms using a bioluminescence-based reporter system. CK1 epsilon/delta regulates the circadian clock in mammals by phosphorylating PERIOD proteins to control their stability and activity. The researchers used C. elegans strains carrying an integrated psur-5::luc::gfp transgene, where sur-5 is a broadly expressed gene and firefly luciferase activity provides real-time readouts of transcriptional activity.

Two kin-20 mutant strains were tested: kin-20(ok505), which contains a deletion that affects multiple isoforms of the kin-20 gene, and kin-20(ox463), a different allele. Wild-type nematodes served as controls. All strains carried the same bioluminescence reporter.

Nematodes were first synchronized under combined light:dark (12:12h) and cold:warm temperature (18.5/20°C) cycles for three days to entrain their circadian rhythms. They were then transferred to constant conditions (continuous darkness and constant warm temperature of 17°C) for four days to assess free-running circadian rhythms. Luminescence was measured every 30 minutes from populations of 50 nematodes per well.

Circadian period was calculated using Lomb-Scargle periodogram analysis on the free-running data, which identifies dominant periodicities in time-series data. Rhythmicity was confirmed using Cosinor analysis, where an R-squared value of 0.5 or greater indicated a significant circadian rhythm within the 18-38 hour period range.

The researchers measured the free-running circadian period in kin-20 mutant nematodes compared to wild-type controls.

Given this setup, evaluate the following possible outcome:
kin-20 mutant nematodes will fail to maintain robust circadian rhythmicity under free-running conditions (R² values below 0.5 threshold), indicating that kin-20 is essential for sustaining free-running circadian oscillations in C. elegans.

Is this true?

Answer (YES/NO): NO